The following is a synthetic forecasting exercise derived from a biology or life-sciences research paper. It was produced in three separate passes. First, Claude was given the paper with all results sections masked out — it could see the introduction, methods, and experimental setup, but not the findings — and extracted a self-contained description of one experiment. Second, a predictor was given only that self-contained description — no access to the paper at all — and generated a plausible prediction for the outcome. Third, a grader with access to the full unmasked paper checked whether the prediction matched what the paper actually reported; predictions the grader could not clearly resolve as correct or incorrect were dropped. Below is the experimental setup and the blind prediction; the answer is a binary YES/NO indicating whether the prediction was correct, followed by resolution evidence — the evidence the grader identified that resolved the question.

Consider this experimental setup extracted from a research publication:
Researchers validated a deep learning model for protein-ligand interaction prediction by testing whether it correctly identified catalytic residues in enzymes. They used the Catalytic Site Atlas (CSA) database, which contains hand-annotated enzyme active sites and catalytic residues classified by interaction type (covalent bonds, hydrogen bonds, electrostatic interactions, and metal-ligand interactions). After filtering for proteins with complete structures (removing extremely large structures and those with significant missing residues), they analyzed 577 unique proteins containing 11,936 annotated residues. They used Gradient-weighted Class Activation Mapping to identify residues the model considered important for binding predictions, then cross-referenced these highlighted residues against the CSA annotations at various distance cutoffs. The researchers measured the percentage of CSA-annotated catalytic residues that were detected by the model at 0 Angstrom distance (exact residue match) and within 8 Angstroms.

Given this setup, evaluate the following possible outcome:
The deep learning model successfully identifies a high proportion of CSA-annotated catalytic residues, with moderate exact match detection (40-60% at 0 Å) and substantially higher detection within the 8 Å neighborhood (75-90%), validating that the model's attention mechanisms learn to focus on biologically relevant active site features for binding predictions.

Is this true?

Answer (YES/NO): YES